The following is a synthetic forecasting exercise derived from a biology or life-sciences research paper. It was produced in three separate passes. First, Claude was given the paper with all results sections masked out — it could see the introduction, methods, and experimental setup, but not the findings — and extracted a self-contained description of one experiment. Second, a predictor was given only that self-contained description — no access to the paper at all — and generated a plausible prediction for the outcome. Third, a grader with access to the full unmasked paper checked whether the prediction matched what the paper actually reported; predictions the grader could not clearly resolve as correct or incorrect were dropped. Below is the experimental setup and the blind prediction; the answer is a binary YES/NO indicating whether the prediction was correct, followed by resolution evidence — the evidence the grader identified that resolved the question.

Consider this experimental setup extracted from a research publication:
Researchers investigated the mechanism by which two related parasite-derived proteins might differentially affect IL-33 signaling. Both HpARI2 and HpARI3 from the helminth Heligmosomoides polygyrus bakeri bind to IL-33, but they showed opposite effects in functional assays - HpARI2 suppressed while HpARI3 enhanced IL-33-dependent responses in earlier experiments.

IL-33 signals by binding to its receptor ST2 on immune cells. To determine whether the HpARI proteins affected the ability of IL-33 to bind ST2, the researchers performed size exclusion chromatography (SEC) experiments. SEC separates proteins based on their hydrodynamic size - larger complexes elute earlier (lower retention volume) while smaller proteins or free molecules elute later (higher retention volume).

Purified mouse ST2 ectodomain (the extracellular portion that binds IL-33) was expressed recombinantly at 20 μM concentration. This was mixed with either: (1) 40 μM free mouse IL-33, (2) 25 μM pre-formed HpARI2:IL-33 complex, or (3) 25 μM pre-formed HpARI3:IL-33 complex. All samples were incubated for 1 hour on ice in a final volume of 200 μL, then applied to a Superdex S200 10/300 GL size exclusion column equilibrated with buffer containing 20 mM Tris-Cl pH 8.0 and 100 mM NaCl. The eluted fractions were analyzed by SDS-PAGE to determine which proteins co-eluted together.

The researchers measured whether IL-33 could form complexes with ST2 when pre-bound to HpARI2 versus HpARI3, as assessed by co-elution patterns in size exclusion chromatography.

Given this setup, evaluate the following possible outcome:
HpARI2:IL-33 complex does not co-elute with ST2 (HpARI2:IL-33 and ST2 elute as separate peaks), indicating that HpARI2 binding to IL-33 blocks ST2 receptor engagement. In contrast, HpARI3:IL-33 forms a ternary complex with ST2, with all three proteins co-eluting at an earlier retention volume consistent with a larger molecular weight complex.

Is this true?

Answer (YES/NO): YES